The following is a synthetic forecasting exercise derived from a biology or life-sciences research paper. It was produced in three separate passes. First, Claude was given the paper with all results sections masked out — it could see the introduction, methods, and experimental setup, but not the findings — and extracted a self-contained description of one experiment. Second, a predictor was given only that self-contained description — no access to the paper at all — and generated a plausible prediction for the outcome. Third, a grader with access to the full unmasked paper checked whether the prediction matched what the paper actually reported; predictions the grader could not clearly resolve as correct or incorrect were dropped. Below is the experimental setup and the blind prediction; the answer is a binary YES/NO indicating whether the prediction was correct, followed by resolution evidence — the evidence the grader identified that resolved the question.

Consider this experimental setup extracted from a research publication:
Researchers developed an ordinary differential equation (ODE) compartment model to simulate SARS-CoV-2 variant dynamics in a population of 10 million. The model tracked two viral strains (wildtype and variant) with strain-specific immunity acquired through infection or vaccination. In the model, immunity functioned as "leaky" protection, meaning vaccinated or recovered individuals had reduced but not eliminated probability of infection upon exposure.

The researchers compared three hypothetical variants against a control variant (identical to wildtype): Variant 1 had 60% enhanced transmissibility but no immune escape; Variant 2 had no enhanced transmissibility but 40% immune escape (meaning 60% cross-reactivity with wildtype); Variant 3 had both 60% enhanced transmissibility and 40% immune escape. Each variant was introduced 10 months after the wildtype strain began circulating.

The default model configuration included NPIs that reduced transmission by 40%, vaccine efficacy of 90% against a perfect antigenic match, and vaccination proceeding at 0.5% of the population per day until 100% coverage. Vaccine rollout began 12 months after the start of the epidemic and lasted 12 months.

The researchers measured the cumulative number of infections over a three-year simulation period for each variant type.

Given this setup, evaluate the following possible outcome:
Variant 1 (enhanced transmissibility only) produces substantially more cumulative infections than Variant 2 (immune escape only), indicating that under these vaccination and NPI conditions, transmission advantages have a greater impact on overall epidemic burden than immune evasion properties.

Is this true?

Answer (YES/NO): YES